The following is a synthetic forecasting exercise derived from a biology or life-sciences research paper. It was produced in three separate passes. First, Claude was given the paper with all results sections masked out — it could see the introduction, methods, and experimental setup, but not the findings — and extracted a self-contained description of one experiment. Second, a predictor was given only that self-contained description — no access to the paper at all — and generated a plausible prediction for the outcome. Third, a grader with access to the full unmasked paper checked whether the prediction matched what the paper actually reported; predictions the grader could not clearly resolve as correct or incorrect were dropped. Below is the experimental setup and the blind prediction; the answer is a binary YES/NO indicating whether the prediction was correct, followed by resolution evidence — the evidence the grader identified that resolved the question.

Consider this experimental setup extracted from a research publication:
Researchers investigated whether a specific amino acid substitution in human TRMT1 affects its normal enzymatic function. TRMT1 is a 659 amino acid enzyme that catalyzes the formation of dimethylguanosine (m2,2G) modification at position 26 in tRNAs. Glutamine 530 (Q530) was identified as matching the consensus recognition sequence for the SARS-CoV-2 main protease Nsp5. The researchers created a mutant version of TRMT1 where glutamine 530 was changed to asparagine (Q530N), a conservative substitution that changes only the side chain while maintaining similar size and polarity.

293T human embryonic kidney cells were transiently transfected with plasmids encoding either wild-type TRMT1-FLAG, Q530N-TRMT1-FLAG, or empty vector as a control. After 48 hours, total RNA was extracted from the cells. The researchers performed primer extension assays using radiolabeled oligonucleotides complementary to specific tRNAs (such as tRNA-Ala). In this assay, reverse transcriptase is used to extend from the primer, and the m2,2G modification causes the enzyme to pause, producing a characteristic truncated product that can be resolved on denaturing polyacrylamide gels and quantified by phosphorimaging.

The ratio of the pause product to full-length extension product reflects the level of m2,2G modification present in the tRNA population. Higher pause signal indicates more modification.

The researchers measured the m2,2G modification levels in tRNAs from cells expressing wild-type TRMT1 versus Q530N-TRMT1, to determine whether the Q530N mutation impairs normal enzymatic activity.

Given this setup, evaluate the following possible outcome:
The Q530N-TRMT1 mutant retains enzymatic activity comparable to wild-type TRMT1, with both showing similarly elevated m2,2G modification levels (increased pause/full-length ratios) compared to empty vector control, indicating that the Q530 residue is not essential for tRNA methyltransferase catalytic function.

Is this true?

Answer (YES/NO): YES